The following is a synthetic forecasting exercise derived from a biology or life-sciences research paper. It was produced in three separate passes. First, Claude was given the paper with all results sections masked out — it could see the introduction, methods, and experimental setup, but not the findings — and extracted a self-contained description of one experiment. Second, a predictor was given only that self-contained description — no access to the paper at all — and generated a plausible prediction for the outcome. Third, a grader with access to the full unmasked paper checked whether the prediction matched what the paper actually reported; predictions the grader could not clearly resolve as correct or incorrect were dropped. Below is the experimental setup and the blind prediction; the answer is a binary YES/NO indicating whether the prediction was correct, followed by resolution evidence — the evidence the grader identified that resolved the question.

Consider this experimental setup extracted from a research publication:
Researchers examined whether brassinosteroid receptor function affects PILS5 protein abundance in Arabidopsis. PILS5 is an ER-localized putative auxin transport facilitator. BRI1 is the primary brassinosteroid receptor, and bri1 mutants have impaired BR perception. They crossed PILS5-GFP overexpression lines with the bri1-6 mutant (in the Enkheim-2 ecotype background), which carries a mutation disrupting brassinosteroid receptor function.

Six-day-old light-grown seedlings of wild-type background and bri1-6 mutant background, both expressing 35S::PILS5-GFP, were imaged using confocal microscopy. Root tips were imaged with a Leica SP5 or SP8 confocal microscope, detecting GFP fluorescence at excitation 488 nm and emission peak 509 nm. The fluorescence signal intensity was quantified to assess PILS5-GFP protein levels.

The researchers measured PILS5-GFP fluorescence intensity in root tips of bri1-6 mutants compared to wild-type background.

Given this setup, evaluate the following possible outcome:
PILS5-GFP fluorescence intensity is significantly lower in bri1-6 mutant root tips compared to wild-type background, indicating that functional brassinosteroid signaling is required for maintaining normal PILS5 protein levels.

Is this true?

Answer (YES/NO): NO